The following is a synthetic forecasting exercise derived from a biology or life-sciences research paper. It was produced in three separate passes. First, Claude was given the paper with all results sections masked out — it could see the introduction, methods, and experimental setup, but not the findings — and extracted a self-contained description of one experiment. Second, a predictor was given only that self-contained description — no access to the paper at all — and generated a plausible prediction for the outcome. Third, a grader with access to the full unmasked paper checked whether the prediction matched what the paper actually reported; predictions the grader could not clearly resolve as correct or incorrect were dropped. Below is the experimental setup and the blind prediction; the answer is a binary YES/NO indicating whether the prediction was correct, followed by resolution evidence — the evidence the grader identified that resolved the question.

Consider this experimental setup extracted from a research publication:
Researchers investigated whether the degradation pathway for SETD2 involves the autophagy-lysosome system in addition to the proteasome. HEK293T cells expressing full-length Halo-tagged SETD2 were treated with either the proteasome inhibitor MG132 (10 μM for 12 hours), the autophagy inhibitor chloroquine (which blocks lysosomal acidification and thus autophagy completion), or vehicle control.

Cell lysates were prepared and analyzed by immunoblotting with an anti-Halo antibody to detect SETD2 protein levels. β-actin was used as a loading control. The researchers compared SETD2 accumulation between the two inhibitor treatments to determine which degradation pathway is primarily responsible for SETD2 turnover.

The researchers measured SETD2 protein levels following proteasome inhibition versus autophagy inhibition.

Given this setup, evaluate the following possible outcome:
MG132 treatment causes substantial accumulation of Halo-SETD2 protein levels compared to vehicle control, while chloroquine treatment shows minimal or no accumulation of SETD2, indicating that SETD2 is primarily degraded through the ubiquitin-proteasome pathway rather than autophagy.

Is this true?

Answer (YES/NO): YES